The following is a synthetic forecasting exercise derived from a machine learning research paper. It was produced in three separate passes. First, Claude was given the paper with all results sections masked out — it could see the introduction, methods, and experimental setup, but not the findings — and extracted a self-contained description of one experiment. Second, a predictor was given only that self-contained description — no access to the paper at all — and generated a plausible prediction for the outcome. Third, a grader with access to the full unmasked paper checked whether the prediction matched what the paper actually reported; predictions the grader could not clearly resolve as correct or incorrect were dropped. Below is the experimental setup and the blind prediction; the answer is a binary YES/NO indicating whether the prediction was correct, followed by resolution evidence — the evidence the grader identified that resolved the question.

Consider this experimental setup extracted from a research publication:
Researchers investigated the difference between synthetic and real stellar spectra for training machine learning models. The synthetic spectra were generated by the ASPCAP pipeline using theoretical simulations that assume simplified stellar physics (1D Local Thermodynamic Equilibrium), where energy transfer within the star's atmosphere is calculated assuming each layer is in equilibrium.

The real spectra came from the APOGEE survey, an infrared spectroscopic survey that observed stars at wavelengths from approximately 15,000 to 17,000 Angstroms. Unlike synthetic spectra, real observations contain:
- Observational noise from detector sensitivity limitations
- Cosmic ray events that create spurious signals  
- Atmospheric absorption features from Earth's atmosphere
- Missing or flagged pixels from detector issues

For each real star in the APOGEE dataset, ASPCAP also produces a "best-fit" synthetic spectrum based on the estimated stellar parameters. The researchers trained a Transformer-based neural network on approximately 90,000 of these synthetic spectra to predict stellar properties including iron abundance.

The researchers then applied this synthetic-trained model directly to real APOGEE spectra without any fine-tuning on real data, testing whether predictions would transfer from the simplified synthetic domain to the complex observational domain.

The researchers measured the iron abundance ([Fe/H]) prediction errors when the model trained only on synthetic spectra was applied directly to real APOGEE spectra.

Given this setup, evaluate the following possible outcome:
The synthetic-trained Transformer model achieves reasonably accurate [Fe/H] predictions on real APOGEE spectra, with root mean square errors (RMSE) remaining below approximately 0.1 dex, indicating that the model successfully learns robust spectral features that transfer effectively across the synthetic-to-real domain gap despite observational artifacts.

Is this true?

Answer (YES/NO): NO